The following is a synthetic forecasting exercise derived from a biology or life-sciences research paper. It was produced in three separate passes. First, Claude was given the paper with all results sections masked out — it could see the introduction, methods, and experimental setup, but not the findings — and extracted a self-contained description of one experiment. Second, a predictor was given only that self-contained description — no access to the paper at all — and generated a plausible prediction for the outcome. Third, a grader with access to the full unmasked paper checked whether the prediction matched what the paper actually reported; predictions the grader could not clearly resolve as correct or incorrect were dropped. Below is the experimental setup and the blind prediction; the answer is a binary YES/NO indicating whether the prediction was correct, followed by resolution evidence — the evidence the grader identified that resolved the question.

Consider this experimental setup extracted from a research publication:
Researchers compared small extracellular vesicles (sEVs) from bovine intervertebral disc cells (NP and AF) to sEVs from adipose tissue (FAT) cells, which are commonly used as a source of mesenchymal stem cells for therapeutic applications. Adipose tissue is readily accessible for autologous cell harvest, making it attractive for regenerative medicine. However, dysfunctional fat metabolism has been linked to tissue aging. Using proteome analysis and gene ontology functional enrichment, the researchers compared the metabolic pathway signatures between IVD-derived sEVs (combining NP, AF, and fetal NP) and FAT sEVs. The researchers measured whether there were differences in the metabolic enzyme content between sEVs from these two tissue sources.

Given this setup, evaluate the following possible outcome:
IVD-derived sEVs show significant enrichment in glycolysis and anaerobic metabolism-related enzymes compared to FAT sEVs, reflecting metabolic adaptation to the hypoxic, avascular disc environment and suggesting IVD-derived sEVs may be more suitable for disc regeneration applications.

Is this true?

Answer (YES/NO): YES